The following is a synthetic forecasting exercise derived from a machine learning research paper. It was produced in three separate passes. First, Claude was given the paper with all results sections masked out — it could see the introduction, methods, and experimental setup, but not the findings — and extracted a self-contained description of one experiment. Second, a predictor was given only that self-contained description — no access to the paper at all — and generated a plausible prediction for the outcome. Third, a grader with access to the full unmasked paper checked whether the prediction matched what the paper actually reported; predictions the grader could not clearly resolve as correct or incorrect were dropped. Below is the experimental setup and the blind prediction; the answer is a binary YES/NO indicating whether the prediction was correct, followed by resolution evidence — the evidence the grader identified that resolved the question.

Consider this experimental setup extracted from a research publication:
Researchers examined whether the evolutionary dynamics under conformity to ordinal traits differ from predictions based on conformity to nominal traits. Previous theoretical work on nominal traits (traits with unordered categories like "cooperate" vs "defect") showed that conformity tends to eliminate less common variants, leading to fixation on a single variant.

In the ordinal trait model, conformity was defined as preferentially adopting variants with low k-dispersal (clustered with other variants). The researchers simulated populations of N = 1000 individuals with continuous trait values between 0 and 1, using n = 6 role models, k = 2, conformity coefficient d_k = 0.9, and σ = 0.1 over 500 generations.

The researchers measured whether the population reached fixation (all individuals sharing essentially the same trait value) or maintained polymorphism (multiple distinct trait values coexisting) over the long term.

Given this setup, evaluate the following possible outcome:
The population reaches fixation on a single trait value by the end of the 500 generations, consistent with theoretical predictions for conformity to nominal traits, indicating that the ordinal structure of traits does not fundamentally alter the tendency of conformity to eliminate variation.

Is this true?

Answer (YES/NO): NO